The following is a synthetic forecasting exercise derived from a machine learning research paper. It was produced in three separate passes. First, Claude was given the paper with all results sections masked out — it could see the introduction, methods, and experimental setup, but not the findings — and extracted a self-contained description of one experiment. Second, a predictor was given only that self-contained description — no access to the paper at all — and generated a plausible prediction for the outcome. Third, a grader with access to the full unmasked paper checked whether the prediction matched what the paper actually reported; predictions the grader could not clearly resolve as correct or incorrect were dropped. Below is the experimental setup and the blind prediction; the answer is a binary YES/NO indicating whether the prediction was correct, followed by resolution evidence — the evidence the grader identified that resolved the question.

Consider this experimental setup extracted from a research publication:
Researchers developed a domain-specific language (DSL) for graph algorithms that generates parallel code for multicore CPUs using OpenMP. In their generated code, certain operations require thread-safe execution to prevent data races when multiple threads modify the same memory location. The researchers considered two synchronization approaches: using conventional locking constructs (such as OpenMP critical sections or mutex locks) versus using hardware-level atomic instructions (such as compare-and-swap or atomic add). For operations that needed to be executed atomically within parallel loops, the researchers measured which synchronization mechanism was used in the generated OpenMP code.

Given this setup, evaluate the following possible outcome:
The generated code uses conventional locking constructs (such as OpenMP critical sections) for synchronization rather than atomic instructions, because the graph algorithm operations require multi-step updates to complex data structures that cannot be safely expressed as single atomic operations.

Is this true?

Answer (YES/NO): NO